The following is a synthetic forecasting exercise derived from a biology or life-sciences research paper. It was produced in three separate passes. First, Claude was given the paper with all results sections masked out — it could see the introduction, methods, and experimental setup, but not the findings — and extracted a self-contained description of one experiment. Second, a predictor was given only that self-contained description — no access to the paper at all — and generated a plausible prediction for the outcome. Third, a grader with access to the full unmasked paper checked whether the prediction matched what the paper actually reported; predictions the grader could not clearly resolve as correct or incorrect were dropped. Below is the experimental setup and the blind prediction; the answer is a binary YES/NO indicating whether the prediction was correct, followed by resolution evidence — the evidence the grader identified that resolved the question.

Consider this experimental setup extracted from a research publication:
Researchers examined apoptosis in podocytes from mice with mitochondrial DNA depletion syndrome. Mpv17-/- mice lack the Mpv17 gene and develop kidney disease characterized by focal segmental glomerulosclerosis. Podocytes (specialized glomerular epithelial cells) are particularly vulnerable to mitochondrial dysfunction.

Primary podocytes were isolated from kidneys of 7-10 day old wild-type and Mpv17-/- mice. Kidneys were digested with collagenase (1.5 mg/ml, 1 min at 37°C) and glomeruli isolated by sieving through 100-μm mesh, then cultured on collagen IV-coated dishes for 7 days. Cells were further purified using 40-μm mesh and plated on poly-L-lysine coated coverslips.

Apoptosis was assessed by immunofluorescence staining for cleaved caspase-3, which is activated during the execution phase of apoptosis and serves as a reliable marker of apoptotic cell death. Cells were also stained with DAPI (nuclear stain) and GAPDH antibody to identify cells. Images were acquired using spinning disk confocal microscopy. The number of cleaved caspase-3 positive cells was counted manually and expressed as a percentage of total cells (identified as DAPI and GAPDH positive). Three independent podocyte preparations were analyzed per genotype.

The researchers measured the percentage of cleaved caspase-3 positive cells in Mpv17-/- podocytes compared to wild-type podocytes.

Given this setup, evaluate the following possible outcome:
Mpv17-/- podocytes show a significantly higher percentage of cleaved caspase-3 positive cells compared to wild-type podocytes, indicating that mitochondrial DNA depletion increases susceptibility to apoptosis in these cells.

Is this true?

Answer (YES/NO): YES